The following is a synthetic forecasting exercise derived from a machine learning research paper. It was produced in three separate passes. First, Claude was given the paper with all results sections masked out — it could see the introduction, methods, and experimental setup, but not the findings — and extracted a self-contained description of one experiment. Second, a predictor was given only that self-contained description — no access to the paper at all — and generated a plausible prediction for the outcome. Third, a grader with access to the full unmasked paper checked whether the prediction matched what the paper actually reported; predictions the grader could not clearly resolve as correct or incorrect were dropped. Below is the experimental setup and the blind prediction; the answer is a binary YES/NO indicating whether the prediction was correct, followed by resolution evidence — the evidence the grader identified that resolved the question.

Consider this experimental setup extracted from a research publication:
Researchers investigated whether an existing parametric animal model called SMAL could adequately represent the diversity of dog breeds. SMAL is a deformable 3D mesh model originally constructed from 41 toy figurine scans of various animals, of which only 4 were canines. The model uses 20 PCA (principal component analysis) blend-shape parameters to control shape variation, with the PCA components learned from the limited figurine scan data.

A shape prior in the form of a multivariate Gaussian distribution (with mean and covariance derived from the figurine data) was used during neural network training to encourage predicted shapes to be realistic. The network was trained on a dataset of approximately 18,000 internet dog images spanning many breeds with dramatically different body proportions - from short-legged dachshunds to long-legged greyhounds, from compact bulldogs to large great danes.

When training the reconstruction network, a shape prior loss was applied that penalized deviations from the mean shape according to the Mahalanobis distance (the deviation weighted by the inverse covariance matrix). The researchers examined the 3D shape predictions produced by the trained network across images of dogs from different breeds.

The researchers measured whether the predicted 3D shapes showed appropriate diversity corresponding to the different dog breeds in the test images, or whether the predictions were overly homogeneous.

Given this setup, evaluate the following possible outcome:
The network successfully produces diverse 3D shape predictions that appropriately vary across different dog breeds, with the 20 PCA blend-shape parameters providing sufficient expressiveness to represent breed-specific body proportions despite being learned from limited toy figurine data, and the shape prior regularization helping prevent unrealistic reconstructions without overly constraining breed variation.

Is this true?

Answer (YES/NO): NO